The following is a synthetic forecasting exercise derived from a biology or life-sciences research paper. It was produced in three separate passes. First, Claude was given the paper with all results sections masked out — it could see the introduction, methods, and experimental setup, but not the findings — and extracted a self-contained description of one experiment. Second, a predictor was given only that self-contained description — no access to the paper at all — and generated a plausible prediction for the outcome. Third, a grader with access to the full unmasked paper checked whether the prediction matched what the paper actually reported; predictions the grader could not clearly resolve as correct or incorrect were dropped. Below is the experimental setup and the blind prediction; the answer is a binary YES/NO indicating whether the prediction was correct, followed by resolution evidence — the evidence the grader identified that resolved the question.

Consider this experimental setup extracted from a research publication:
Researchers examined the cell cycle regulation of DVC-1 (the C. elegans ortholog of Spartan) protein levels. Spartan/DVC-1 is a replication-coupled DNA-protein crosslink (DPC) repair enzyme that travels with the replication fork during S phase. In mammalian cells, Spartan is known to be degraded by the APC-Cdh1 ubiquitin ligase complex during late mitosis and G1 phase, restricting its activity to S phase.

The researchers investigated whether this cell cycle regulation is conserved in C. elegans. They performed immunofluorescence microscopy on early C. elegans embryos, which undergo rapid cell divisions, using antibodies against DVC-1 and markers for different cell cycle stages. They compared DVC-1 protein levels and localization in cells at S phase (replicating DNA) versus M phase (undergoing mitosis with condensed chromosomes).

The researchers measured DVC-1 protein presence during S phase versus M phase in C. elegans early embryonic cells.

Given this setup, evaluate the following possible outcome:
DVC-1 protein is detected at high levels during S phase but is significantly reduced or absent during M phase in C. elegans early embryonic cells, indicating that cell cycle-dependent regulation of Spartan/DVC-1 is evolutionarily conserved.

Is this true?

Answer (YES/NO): YES